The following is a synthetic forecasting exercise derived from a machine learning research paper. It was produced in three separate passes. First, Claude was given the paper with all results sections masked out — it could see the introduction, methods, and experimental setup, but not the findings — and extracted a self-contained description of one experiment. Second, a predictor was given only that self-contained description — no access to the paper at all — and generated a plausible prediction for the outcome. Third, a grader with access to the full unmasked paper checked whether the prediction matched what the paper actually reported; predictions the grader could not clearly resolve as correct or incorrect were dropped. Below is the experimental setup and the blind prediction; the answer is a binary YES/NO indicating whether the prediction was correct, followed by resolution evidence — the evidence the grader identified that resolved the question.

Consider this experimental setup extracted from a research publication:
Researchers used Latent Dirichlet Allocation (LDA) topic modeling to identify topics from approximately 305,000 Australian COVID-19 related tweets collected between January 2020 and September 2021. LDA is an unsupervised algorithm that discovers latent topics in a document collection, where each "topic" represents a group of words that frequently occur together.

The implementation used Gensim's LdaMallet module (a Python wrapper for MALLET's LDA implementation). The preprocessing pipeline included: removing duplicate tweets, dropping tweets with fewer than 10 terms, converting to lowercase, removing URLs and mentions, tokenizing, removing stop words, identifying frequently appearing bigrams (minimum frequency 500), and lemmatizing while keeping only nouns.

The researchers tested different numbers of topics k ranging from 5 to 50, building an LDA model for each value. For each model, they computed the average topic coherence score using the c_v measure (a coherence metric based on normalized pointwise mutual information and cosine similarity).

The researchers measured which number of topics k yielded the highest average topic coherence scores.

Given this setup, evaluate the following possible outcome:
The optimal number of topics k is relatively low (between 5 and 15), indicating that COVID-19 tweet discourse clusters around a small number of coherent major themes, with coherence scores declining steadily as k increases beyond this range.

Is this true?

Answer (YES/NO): NO